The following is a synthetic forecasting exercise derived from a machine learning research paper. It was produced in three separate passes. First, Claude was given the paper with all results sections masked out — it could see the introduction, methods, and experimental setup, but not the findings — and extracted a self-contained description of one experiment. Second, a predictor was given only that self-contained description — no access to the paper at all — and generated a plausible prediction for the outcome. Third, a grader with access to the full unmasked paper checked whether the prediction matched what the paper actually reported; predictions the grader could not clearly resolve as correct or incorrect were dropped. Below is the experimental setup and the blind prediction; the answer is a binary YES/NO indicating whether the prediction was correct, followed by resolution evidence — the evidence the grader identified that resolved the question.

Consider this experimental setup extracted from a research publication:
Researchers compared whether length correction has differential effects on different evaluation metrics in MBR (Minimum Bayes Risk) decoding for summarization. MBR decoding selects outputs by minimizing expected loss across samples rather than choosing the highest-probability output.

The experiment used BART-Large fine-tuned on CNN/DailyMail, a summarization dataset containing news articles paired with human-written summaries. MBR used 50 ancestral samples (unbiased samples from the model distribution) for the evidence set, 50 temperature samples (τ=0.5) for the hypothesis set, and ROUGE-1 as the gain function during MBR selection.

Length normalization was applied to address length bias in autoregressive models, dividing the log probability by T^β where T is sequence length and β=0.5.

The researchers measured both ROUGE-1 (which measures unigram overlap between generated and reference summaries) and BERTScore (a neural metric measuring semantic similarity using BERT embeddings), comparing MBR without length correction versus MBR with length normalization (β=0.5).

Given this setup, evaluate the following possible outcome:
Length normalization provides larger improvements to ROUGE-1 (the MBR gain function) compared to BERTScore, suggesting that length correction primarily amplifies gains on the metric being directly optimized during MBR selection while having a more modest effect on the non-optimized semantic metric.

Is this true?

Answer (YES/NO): NO